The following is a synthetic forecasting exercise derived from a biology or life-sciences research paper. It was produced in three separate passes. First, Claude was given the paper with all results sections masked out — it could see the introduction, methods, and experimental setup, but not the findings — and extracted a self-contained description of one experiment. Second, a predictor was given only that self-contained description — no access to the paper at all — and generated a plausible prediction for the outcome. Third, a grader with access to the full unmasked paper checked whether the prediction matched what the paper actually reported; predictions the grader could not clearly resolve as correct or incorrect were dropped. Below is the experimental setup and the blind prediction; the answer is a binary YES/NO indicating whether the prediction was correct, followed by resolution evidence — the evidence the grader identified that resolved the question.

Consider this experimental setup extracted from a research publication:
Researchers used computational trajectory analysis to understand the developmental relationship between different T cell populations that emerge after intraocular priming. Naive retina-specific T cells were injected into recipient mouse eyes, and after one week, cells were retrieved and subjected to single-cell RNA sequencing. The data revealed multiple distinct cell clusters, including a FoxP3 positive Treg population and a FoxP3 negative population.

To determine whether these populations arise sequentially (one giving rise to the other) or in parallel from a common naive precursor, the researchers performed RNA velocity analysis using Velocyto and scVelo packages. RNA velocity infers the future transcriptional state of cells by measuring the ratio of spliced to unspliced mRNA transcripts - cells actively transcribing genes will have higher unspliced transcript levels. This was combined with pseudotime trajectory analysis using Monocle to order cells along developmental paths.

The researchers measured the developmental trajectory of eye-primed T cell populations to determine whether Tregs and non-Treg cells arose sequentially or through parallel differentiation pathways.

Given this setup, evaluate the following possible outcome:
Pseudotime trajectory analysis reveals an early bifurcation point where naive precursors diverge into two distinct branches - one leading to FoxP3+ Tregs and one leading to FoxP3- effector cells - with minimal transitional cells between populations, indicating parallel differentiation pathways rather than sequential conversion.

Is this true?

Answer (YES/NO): NO